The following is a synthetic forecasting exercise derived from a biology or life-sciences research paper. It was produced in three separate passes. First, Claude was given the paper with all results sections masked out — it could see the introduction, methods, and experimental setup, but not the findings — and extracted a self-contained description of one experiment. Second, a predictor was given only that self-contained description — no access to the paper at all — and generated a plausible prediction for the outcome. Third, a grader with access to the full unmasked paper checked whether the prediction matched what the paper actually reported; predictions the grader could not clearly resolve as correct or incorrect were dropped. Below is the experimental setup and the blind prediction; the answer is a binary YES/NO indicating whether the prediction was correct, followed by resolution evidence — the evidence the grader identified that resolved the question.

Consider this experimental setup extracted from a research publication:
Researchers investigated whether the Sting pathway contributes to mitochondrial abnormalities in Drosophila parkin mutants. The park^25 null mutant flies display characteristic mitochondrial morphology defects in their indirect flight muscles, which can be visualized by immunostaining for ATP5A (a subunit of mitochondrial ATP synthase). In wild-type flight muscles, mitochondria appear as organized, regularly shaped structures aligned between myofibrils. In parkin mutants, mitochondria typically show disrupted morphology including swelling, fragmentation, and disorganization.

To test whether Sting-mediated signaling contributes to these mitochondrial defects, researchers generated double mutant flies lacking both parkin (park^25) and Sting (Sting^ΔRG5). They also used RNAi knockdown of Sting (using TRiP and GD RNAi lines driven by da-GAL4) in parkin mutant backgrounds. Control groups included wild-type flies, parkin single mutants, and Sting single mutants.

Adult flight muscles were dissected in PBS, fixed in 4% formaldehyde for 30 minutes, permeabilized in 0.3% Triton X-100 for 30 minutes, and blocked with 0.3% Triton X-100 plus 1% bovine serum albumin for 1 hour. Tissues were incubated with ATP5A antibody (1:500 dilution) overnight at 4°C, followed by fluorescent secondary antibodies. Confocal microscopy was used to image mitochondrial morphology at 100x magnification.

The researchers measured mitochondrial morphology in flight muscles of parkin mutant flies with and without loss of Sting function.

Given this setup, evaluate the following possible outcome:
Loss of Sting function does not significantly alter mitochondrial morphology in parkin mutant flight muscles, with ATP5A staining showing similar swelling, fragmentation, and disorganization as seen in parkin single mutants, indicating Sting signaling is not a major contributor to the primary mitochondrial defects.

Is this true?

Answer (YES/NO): YES